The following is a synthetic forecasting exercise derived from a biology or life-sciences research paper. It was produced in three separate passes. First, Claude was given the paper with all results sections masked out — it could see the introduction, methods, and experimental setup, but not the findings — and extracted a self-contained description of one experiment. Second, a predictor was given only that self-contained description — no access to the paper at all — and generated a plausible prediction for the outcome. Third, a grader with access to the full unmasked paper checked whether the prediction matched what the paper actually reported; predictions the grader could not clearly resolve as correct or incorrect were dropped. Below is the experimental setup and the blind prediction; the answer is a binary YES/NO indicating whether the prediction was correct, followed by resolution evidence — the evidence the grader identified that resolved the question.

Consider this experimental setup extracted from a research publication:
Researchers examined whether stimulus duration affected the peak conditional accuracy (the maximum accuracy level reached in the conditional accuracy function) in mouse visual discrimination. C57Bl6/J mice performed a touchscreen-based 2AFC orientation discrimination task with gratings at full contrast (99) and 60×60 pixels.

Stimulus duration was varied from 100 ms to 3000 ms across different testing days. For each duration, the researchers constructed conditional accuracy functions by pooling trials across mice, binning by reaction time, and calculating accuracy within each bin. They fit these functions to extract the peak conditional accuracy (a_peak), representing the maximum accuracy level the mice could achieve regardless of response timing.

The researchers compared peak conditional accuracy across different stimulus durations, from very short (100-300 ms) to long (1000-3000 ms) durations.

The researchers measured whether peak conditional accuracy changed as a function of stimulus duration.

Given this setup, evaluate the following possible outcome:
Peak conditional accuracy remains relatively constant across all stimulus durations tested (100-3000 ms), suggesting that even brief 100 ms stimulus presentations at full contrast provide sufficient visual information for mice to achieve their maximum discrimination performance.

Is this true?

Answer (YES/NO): NO